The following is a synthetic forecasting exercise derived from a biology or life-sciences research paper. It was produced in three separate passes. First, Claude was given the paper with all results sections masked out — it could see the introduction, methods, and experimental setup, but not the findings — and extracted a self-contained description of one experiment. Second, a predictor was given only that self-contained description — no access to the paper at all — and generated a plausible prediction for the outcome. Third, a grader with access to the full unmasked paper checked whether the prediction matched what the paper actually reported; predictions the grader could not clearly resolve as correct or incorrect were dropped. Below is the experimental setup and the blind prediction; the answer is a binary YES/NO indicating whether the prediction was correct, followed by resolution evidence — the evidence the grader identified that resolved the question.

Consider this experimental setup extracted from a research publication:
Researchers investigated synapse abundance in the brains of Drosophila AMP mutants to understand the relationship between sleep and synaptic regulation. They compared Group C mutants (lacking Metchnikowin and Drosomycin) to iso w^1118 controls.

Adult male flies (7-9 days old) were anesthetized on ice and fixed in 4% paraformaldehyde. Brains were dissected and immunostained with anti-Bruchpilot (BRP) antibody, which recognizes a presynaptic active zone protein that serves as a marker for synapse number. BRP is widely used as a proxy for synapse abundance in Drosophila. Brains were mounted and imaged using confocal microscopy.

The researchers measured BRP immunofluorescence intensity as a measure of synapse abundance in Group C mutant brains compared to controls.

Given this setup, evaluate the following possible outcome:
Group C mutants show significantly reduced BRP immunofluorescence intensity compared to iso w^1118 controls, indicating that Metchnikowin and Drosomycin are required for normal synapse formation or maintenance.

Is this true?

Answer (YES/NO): YES